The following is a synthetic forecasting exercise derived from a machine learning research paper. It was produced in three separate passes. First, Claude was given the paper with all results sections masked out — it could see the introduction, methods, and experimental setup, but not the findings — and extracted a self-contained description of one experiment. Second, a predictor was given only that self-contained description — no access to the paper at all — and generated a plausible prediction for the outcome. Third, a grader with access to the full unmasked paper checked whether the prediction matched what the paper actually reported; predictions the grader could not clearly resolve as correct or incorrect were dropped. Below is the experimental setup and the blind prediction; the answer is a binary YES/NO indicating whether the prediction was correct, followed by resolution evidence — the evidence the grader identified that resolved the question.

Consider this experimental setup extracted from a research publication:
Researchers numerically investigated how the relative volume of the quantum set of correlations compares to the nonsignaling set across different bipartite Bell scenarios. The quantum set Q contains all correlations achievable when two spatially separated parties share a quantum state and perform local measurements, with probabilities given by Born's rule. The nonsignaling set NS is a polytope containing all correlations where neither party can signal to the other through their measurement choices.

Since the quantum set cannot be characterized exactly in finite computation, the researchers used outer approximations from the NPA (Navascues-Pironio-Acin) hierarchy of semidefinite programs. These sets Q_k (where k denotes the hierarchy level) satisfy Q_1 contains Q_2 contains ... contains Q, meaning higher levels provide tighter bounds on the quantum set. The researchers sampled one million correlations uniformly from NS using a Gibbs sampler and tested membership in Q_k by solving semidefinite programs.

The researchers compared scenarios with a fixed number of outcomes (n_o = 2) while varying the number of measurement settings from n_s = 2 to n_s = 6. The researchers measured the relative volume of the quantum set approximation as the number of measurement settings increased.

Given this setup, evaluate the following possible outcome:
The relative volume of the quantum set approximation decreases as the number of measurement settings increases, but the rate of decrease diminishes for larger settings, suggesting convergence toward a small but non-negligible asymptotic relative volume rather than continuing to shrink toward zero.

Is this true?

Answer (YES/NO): NO